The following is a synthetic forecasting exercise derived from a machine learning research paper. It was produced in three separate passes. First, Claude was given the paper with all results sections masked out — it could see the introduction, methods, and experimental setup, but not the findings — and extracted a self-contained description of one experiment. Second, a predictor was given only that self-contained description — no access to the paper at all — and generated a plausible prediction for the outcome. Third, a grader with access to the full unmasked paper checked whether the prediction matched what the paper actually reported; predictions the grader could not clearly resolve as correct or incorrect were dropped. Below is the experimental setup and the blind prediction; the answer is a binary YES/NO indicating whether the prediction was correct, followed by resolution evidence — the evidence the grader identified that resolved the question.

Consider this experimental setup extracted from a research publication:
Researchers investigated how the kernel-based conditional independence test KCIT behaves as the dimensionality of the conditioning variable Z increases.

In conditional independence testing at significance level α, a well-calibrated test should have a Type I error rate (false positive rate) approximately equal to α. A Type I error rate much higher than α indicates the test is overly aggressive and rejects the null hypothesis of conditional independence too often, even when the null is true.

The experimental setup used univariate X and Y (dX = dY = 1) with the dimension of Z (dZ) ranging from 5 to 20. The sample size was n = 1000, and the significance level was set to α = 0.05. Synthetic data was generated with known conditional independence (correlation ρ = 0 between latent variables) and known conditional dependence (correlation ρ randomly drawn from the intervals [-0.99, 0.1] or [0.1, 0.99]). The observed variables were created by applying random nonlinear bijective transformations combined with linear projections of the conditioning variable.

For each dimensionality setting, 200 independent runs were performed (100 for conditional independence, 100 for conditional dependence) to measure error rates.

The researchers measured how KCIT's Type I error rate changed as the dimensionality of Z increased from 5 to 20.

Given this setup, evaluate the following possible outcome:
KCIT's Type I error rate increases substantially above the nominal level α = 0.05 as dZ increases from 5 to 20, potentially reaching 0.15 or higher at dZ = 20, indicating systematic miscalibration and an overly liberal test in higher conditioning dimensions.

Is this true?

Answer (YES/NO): YES